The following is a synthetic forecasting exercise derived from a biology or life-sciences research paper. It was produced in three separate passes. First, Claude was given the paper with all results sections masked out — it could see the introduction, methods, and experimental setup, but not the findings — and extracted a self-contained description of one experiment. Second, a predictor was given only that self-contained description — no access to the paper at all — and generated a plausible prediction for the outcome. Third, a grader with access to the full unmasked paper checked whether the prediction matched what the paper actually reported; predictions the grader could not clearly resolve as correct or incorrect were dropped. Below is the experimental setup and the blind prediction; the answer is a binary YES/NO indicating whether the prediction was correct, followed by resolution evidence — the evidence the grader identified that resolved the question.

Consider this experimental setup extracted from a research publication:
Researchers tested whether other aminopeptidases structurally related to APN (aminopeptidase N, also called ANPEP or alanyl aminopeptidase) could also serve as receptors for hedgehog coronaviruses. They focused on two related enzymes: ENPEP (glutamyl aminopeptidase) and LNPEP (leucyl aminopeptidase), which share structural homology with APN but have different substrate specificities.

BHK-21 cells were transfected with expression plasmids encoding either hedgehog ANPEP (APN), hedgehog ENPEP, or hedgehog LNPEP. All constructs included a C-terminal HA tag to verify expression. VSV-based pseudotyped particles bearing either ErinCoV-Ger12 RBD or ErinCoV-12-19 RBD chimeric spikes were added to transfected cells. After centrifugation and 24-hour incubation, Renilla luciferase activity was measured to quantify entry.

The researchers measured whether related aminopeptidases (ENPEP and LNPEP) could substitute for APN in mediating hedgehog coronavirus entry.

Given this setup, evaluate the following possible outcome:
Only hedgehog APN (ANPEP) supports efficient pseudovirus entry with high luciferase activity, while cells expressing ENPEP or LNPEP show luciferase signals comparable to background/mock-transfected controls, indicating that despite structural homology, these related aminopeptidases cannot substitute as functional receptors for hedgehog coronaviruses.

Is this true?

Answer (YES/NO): YES